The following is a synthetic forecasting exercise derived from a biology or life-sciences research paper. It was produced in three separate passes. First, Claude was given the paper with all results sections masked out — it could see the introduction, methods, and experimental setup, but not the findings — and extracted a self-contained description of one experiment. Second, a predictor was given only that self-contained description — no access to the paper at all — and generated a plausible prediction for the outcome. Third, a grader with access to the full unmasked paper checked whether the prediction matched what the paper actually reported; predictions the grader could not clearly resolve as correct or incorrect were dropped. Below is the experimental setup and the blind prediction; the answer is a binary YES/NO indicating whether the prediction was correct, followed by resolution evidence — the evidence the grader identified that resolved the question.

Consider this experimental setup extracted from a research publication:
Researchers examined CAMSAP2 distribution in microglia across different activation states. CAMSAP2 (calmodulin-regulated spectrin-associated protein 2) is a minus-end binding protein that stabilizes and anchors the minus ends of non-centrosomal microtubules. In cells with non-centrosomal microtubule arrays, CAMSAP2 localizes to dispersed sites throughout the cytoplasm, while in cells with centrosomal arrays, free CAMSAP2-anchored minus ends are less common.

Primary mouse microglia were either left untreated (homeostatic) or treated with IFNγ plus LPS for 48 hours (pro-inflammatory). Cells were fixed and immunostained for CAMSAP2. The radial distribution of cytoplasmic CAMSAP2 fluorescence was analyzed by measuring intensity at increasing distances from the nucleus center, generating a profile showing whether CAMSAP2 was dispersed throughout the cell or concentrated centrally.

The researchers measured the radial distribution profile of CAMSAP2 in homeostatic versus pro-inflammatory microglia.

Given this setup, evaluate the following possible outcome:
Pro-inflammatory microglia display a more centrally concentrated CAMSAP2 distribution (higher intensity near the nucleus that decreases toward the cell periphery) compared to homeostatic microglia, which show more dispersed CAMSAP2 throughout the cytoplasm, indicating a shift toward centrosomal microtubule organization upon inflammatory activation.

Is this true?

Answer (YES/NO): YES